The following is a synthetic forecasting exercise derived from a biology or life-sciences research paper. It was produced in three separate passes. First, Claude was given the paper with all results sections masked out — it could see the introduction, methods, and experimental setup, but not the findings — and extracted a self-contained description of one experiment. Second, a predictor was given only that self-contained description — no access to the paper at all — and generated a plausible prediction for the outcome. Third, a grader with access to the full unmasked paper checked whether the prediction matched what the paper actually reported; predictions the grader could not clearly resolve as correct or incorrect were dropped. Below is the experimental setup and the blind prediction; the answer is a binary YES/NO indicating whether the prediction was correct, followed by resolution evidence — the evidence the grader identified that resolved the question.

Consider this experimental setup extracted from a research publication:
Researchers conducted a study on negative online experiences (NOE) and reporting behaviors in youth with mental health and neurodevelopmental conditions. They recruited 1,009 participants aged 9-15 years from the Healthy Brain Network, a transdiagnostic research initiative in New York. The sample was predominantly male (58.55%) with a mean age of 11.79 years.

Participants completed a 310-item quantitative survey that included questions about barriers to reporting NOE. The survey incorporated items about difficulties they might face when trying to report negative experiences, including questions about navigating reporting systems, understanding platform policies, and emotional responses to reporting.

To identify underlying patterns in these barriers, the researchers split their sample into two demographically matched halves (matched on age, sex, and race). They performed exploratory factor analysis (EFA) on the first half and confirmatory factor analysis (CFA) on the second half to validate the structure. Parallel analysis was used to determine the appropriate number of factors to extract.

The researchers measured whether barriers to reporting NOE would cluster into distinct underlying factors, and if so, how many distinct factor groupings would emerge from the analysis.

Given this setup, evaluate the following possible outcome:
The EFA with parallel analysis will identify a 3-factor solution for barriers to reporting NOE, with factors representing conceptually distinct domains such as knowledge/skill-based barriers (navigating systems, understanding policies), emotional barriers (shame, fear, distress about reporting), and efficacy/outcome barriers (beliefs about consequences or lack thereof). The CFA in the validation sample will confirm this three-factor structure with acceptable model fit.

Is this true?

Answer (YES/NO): NO